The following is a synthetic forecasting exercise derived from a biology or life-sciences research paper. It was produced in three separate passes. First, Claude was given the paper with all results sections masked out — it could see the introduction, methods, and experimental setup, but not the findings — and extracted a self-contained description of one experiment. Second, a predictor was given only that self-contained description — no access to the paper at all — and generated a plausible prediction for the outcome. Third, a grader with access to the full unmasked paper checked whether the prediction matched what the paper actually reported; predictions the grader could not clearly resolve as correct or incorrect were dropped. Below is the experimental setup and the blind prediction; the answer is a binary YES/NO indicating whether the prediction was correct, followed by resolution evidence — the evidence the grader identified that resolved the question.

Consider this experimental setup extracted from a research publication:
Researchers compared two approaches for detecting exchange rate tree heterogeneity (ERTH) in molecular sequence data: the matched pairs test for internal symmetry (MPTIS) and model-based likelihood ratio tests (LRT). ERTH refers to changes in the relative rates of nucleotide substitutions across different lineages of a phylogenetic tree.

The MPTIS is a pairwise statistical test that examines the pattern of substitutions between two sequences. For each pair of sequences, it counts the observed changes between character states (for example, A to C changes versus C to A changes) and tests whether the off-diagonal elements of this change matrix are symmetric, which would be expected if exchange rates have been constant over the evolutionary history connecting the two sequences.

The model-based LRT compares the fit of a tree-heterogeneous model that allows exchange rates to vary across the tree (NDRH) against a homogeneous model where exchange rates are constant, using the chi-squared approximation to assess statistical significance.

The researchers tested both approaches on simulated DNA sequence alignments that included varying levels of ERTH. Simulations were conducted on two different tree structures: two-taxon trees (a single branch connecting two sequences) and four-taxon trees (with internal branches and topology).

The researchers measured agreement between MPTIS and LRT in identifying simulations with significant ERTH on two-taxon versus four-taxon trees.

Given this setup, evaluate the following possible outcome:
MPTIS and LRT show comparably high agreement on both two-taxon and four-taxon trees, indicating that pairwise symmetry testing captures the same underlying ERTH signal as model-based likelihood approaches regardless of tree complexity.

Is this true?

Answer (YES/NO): NO